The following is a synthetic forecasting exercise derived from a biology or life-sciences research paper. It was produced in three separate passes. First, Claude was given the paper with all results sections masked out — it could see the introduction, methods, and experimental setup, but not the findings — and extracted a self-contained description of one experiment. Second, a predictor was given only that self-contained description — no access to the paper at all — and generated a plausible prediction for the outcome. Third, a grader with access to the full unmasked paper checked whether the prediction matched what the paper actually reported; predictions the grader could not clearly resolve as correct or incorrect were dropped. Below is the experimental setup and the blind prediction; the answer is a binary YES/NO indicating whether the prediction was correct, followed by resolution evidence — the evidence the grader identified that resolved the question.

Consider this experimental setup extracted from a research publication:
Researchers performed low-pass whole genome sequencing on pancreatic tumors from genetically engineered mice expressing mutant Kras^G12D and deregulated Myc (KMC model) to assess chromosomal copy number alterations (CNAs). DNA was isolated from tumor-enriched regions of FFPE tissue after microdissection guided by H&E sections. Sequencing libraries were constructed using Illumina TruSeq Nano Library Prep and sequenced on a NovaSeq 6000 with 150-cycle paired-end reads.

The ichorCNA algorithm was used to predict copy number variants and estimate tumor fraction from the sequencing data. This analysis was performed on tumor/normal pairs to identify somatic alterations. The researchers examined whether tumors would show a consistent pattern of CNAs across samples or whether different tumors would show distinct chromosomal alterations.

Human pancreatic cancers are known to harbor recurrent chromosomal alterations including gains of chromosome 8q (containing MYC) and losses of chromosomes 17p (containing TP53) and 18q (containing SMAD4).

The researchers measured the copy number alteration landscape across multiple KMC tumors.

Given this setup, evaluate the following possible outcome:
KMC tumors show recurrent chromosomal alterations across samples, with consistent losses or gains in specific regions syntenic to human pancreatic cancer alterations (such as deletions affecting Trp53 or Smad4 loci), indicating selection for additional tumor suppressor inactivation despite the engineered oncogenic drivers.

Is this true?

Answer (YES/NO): YES